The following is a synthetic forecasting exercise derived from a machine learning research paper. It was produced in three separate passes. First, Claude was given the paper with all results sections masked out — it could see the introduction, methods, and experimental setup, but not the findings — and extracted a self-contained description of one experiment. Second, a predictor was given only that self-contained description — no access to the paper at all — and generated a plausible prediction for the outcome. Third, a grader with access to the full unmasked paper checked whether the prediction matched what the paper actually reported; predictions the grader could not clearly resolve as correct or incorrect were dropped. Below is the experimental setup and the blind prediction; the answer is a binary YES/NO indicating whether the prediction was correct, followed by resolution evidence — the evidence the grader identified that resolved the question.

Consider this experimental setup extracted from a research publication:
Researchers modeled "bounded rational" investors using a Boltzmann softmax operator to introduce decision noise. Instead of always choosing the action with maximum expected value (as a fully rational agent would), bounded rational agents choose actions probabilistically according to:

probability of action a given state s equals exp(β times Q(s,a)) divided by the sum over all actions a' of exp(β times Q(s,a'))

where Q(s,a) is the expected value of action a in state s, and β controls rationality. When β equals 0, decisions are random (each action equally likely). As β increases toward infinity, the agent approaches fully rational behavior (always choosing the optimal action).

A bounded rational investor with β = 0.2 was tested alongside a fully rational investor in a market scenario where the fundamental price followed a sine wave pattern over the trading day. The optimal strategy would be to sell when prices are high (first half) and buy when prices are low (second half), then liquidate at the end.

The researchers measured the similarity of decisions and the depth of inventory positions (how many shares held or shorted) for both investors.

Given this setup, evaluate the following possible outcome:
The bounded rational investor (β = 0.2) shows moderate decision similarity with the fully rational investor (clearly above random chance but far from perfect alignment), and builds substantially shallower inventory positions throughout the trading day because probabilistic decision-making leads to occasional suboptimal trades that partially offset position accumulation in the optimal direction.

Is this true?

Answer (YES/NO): YES